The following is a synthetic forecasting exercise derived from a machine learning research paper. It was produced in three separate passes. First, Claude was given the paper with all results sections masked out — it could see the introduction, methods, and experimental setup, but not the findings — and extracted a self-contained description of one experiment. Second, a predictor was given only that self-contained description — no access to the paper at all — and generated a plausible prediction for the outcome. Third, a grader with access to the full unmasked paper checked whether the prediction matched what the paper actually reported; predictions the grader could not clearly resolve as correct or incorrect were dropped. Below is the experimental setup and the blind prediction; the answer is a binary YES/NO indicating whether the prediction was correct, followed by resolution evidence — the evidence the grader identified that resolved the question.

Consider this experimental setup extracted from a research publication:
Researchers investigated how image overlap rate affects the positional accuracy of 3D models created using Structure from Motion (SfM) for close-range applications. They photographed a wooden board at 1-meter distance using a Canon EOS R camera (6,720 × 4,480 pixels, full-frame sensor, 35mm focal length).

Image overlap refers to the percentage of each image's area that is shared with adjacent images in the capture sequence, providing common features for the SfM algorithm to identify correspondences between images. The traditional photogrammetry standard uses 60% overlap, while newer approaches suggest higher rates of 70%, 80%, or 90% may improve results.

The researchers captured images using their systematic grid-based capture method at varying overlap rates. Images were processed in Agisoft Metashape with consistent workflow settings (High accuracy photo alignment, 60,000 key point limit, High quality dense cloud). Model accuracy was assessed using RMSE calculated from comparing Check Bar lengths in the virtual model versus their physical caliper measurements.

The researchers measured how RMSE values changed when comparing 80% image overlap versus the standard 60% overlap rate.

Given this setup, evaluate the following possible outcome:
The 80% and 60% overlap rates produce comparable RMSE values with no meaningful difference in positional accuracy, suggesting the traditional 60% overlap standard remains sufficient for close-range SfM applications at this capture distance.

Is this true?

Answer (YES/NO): NO